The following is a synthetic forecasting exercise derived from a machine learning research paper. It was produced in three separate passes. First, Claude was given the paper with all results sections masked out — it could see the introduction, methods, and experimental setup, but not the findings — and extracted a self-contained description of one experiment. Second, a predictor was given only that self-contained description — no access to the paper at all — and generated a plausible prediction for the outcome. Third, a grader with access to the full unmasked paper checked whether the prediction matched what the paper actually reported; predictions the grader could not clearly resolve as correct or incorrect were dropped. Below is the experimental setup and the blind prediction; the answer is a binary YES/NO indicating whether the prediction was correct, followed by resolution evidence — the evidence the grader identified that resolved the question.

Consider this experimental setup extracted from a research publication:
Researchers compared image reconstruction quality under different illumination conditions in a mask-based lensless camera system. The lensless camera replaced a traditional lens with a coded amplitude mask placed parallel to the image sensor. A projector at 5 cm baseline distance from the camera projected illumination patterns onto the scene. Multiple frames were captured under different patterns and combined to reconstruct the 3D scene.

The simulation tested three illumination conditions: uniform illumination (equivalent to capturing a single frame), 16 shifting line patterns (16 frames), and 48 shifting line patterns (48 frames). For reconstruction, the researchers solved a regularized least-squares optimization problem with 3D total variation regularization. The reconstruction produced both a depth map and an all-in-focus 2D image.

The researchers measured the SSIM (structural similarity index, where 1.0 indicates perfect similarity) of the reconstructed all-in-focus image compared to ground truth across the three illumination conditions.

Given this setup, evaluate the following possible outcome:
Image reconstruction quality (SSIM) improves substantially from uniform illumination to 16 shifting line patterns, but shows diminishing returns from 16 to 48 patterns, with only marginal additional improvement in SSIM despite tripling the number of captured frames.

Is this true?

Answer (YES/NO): YES